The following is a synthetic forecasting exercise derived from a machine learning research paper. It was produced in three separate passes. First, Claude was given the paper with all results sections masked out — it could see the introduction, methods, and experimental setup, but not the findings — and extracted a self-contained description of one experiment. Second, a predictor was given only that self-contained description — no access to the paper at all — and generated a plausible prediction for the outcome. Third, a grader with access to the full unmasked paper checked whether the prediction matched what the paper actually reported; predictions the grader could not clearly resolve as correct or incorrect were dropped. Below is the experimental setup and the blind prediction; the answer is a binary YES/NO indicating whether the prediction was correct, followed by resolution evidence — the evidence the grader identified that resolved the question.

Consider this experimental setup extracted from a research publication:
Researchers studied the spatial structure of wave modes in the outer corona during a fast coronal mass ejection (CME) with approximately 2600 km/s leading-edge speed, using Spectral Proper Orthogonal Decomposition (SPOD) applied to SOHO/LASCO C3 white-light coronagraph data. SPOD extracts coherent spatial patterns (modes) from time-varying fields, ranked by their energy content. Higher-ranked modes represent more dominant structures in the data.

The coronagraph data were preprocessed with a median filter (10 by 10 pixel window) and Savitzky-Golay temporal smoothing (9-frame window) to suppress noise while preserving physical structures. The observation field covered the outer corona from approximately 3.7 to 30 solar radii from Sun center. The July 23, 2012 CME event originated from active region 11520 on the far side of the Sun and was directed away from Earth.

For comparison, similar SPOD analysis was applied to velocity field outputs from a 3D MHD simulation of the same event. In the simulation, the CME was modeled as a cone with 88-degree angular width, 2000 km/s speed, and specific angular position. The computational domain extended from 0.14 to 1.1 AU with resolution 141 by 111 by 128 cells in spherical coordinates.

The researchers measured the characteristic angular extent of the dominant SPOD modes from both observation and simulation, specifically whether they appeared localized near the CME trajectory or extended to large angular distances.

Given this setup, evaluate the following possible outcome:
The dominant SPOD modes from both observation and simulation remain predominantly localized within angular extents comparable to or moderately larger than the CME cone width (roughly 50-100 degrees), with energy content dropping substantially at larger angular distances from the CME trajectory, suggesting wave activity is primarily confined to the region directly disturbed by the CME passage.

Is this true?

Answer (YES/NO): NO